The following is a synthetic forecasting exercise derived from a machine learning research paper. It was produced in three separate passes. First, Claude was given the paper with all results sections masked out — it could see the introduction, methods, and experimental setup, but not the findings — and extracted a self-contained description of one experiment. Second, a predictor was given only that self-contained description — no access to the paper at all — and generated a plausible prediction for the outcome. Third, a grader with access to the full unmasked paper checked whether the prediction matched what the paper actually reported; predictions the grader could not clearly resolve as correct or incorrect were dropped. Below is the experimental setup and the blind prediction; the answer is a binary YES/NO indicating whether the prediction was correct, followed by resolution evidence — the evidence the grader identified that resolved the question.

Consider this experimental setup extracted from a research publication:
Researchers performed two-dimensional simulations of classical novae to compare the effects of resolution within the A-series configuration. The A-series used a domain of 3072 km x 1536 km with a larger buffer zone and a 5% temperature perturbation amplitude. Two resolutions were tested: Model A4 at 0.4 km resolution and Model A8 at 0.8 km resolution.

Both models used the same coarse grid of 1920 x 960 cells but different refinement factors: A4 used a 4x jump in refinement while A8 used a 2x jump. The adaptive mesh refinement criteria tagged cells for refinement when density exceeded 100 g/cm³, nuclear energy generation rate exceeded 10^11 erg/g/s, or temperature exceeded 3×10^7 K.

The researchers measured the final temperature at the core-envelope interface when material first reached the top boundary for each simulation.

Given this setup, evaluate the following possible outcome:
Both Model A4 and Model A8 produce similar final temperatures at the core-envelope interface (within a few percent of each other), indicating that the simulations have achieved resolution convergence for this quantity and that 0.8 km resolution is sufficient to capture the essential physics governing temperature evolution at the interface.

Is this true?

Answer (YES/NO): NO